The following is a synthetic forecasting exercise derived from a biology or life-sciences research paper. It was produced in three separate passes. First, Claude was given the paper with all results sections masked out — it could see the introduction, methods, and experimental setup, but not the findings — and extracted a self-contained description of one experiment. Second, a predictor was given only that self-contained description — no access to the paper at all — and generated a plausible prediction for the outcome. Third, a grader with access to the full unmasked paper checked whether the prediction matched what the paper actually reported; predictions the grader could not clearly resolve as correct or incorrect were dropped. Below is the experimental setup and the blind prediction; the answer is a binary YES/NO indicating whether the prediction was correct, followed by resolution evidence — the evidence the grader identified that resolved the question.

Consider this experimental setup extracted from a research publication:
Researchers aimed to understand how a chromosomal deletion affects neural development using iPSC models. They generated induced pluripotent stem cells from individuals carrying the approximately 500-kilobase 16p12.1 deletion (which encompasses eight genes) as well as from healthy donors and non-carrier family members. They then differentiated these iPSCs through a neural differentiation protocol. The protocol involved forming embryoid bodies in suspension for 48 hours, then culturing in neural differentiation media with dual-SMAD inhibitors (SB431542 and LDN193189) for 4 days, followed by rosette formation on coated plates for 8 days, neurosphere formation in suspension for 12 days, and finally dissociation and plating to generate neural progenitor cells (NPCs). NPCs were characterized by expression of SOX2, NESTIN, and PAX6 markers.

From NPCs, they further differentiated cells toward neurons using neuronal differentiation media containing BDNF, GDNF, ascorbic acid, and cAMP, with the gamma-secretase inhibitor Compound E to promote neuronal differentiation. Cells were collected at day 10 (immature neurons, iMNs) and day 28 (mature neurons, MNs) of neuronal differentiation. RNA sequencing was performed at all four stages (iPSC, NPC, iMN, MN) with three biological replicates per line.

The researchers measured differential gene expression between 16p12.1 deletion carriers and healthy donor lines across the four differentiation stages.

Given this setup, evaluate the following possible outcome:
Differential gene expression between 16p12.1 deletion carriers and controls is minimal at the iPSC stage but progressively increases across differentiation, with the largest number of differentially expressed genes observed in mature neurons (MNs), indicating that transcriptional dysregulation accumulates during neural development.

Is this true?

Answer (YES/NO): NO